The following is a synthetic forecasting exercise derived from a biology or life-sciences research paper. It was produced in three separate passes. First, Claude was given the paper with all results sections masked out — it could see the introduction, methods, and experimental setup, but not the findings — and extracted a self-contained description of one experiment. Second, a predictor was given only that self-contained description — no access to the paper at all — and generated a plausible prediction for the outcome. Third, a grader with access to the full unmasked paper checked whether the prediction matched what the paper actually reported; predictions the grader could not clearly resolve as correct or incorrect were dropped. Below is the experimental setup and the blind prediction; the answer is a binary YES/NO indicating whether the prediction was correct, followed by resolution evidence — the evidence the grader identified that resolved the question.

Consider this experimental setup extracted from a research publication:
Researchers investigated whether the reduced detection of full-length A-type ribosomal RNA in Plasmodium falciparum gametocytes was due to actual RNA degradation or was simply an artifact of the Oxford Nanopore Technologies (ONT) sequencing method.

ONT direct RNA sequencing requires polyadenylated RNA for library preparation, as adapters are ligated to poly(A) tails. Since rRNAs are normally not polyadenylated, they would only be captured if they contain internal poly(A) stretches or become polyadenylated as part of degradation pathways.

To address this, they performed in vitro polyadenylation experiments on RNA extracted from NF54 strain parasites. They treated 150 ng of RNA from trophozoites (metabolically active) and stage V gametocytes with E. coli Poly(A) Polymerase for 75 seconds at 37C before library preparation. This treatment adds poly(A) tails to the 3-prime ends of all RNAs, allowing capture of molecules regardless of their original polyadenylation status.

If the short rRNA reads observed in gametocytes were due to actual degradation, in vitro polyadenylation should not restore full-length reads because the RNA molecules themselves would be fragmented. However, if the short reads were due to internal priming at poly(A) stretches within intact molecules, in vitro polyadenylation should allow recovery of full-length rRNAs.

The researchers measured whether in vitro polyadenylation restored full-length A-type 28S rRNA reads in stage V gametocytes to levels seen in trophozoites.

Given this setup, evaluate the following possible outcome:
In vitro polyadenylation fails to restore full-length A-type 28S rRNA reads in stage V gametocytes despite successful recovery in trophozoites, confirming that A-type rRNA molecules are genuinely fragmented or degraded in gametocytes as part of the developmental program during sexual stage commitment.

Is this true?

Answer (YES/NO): YES